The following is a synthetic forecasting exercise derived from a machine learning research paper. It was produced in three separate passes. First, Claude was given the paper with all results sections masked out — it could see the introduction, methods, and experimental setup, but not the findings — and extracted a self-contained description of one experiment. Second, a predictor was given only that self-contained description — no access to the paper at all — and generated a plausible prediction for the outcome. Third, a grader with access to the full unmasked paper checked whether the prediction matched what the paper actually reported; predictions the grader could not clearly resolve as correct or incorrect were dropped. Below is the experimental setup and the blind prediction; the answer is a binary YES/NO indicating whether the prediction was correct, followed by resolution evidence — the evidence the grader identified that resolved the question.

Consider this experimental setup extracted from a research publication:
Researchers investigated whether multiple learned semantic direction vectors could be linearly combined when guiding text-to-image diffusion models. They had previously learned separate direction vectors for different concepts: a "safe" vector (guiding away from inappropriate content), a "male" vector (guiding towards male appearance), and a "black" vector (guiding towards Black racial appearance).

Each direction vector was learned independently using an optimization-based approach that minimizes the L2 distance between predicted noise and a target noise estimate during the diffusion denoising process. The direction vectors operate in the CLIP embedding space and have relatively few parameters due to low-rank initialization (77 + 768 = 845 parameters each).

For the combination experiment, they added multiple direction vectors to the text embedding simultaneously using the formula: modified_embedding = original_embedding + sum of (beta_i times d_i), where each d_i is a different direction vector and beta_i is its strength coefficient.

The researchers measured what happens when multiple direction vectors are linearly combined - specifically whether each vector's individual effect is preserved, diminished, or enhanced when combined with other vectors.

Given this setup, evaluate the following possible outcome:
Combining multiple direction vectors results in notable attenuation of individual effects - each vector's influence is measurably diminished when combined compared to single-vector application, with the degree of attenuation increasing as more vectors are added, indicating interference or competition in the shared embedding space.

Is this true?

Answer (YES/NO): YES